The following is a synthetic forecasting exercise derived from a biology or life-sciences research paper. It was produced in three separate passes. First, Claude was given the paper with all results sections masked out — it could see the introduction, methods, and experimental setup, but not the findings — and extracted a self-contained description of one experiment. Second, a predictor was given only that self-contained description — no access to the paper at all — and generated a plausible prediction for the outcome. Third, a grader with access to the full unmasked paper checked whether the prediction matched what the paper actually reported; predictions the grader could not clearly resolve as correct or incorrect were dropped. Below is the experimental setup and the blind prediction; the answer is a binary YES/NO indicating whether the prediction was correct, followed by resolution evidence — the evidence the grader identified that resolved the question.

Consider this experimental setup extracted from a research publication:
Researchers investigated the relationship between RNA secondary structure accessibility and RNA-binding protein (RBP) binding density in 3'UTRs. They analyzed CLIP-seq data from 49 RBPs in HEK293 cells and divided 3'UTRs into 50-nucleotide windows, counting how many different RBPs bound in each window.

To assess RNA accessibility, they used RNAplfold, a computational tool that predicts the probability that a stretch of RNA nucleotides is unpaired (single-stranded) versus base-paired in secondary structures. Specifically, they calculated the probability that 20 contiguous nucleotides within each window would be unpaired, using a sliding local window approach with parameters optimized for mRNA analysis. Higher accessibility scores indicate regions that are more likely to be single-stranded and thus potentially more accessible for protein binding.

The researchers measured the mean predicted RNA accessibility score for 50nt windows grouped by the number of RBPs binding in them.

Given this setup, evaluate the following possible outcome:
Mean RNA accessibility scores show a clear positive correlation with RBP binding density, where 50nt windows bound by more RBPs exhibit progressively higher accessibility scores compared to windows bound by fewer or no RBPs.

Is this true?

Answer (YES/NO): YES